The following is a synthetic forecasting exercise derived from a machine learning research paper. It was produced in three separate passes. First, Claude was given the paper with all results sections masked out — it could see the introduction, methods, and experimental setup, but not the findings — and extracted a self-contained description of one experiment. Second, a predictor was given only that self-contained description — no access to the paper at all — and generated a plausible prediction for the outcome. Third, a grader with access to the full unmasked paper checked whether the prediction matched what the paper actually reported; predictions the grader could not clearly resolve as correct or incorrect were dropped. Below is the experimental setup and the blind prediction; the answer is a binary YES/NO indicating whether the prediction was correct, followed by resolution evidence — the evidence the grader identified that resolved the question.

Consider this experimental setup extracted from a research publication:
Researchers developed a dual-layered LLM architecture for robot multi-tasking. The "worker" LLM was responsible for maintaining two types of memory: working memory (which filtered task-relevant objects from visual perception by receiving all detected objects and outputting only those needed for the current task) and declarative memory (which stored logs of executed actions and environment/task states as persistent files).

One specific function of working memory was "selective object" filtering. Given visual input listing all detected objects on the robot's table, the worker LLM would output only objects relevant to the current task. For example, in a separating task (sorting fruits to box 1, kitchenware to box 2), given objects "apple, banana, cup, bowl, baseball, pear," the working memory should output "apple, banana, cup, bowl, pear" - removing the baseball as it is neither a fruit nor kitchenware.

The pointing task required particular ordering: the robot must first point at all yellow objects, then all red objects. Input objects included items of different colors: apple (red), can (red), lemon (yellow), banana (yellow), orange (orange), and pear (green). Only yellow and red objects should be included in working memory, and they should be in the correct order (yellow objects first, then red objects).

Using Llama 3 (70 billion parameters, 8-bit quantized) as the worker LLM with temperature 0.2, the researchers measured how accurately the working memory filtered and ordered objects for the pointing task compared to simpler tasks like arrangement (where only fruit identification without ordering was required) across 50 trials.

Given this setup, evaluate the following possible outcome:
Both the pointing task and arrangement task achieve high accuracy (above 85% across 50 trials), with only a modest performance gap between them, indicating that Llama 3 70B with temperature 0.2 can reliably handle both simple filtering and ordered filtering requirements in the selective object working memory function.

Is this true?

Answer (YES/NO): YES